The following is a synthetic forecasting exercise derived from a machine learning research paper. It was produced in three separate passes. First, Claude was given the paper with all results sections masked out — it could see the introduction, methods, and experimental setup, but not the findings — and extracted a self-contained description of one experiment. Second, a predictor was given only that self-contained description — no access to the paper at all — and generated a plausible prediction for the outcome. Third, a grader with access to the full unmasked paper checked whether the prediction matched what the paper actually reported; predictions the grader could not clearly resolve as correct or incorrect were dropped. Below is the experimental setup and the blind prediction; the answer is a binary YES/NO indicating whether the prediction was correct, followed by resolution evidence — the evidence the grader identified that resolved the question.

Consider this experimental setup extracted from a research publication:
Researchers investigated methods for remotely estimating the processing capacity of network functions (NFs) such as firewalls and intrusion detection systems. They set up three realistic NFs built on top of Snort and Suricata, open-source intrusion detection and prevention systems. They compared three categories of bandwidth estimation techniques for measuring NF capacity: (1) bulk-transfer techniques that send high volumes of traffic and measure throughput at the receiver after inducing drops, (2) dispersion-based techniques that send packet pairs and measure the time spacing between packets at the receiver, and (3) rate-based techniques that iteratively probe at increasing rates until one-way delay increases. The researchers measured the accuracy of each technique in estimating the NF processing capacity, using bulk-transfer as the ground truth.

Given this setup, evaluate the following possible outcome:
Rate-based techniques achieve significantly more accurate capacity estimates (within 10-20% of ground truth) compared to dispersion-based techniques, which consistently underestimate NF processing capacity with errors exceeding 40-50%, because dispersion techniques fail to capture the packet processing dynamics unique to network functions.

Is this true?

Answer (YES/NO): NO